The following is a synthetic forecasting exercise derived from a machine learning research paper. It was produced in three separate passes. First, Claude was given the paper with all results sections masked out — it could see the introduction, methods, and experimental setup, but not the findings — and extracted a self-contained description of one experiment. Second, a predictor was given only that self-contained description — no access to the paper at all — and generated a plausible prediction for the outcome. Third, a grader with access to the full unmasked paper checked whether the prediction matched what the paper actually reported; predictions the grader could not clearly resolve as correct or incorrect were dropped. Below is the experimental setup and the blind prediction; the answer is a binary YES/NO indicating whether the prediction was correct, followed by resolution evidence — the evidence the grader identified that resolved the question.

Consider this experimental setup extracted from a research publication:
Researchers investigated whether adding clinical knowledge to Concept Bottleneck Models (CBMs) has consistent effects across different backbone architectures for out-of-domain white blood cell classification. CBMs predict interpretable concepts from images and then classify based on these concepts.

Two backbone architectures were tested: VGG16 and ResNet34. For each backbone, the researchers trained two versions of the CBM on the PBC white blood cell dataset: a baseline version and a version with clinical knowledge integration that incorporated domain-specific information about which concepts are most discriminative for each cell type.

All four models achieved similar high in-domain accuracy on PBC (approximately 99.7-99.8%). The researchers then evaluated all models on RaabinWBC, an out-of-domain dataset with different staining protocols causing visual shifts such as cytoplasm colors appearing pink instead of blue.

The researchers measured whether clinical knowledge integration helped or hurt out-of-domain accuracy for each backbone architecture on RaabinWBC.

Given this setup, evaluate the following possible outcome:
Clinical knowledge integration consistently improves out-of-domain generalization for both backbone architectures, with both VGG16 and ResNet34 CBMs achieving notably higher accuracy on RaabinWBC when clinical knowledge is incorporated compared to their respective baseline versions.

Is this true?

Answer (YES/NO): NO